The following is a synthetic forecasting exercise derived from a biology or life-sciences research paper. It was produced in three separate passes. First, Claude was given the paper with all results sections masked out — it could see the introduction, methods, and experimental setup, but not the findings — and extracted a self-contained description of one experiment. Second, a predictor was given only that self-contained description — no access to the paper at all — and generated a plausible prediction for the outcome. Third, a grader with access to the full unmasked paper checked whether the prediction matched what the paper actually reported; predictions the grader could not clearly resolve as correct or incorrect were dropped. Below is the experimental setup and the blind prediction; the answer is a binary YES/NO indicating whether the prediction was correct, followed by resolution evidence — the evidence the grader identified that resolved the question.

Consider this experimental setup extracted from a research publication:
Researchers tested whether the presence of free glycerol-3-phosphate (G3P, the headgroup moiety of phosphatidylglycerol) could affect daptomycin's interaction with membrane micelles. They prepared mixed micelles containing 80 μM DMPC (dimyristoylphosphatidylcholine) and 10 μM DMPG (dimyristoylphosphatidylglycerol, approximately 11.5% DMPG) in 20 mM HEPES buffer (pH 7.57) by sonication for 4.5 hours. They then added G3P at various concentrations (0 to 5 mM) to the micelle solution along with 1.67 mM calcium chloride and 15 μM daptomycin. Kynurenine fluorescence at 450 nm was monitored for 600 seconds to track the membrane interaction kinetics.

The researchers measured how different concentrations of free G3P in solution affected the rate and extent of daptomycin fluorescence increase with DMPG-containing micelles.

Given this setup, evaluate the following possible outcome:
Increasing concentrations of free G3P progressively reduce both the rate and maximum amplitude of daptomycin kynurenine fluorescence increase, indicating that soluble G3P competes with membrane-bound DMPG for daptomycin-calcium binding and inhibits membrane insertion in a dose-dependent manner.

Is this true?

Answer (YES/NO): NO